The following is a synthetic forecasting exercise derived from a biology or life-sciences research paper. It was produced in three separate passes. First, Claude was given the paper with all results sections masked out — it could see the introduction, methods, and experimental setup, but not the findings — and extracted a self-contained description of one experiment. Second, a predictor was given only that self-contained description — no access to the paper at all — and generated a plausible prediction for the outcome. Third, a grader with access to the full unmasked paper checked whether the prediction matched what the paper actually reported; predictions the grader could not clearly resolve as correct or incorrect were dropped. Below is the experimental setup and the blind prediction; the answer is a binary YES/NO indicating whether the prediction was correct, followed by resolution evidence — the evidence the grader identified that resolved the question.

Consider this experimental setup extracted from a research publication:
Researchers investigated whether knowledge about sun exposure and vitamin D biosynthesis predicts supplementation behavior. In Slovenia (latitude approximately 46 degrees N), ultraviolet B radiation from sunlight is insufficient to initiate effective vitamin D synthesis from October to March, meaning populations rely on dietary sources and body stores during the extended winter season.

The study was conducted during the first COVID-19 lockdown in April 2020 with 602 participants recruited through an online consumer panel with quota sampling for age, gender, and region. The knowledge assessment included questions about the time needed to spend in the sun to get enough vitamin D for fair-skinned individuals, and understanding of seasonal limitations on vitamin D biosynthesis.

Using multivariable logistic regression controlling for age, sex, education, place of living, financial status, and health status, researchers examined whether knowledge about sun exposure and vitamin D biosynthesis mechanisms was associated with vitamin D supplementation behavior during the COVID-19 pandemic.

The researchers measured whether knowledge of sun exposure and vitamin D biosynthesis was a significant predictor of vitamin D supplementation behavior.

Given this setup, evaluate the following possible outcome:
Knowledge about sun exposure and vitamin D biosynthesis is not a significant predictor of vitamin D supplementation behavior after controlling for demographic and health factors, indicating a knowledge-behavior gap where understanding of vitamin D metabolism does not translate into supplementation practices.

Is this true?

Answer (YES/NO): YES